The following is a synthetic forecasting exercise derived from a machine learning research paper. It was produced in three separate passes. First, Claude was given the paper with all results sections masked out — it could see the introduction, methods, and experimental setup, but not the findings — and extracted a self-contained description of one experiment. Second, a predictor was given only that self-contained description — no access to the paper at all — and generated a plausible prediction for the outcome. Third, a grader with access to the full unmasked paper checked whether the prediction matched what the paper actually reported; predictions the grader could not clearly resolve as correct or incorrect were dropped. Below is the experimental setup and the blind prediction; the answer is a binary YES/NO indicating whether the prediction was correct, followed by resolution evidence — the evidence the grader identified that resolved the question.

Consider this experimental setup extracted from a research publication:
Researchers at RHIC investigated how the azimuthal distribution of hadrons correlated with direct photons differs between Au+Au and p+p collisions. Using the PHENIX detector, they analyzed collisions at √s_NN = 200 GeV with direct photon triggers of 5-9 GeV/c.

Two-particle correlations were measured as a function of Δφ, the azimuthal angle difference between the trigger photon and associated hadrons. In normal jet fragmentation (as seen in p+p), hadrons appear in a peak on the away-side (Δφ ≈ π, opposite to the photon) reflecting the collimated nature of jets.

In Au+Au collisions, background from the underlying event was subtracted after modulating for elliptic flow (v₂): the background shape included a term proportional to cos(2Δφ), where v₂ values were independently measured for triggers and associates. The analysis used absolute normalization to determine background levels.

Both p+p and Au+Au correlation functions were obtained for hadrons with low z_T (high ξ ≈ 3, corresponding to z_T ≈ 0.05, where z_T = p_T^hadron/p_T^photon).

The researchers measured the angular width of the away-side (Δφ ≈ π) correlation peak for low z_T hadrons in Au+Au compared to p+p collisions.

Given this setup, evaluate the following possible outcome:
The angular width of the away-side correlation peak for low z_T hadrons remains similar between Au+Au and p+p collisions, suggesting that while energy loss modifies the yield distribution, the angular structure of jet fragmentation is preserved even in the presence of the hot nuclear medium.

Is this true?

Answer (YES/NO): NO